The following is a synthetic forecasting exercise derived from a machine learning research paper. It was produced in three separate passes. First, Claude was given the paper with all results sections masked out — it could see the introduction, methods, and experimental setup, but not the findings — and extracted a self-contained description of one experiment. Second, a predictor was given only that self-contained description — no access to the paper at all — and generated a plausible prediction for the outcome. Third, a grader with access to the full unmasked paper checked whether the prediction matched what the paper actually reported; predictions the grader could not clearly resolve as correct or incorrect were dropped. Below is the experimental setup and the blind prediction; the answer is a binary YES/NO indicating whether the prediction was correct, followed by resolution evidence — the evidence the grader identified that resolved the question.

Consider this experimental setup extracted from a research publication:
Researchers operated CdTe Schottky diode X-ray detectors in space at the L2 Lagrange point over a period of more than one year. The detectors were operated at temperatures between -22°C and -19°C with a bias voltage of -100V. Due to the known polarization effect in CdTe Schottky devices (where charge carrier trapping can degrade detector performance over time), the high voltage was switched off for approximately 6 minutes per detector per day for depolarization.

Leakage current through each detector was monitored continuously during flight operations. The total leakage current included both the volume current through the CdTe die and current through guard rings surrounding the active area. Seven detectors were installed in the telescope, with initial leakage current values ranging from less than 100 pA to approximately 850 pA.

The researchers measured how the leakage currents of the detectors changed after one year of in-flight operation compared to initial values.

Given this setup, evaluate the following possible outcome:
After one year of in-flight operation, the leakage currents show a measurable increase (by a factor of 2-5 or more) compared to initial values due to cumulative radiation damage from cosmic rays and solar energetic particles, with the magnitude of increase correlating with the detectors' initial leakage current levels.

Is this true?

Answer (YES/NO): NO